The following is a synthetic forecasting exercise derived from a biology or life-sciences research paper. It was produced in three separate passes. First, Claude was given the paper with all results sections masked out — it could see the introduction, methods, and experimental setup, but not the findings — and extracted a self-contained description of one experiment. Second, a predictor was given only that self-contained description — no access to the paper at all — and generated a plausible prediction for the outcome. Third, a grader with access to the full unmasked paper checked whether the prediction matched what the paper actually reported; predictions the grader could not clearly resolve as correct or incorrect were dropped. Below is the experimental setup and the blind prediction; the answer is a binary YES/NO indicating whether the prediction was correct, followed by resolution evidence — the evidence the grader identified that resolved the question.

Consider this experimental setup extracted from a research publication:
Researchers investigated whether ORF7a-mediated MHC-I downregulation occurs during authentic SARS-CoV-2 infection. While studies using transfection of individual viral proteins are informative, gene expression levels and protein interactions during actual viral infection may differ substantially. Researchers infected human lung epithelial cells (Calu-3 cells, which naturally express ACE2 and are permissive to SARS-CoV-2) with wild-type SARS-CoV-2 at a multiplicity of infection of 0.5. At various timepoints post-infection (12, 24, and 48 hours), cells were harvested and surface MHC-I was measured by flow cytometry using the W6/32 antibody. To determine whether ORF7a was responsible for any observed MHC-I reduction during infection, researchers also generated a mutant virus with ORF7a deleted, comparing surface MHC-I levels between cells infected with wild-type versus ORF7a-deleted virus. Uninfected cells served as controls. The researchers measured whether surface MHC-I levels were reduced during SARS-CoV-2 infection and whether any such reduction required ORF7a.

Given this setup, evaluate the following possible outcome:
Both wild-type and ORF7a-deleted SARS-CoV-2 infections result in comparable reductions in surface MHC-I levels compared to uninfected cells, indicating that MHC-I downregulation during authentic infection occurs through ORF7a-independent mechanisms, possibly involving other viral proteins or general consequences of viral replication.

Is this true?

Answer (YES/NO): YES